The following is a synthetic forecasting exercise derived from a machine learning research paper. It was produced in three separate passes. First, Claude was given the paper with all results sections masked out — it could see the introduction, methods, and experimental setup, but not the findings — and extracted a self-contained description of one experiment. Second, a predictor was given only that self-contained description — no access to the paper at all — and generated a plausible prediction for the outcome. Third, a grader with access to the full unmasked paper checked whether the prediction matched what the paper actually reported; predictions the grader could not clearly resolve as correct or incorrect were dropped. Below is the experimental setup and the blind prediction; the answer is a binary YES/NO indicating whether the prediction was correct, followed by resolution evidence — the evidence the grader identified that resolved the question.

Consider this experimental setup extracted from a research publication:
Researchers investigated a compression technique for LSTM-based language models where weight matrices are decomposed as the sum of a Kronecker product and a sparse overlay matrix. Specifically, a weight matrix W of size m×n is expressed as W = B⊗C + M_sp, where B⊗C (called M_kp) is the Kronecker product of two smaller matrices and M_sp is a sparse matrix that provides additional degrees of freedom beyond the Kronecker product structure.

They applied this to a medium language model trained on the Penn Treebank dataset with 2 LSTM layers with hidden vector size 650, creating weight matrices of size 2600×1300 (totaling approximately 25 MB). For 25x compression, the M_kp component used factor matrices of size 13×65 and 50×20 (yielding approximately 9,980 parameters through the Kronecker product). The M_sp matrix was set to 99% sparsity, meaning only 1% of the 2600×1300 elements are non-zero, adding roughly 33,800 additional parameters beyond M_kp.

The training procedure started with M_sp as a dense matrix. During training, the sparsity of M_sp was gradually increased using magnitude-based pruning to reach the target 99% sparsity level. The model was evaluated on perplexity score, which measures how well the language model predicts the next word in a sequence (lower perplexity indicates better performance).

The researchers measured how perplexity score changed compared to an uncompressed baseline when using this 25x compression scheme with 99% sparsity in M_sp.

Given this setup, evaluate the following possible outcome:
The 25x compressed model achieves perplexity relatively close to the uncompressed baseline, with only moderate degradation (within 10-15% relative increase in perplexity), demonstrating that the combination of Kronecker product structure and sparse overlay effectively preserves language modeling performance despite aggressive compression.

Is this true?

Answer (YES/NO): NO